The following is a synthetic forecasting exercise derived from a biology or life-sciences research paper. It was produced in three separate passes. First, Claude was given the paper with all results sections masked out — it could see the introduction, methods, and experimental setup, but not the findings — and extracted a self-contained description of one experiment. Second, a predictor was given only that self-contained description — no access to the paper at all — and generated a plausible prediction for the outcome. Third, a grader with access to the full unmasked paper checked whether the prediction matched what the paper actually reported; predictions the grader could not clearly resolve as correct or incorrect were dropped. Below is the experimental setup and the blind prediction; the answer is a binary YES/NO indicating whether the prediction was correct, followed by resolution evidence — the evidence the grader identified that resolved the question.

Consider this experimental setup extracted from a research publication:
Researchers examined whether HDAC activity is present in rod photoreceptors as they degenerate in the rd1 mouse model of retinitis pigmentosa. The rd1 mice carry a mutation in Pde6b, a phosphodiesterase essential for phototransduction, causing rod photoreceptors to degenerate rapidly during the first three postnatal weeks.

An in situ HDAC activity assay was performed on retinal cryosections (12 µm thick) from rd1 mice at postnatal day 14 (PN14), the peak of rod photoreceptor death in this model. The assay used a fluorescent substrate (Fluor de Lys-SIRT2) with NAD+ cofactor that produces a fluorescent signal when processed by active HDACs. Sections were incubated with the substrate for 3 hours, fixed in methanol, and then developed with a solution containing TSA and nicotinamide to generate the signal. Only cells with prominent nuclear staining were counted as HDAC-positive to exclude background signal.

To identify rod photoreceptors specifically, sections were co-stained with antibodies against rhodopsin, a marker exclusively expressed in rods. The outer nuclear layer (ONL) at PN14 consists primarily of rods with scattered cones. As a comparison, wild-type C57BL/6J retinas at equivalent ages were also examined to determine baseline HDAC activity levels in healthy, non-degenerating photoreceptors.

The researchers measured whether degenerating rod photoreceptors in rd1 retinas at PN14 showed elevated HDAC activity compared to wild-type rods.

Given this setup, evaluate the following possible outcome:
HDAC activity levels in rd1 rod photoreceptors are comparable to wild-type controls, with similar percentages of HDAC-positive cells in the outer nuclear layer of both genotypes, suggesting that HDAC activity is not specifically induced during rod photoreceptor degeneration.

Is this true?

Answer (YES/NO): NO